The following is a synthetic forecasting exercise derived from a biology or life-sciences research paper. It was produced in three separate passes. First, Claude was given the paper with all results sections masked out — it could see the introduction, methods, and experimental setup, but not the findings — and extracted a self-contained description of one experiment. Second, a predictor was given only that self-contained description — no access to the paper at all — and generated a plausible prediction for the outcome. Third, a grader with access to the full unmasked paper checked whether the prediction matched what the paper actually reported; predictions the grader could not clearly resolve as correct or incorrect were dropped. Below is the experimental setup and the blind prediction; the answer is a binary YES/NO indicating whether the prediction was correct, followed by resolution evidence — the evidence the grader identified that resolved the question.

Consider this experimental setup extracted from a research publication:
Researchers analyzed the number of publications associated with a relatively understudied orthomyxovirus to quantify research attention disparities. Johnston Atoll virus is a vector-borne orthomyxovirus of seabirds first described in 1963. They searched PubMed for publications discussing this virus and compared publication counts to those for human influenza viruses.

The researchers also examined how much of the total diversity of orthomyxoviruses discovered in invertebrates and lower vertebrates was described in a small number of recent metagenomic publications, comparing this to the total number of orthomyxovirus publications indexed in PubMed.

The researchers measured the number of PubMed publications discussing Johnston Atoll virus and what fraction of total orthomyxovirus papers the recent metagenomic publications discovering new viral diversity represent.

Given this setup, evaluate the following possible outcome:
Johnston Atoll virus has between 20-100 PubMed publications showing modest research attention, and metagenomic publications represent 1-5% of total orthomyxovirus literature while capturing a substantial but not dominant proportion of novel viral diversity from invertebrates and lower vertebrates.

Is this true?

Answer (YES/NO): NO